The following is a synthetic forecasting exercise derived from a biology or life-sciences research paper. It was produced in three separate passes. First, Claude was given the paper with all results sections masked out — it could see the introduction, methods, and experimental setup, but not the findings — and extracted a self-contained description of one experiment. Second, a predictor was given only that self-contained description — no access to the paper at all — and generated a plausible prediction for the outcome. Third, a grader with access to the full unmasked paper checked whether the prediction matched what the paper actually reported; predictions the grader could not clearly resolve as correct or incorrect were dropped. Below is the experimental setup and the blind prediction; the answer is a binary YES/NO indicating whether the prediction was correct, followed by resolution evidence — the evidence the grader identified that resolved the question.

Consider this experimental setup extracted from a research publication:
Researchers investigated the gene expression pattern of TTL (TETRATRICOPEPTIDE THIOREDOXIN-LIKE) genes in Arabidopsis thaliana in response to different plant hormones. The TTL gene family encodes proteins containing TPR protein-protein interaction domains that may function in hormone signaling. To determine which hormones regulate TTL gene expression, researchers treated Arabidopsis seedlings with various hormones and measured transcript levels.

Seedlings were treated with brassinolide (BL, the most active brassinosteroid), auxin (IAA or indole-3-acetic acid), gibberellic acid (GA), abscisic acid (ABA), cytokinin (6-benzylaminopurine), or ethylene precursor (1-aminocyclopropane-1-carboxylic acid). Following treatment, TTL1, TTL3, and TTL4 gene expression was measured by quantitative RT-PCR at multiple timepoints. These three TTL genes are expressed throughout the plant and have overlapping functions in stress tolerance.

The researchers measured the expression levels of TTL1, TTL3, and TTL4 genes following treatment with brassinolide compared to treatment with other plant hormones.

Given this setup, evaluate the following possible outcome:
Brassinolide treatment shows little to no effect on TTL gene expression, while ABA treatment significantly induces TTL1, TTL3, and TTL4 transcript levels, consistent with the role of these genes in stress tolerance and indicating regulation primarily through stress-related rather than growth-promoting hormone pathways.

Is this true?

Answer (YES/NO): NO